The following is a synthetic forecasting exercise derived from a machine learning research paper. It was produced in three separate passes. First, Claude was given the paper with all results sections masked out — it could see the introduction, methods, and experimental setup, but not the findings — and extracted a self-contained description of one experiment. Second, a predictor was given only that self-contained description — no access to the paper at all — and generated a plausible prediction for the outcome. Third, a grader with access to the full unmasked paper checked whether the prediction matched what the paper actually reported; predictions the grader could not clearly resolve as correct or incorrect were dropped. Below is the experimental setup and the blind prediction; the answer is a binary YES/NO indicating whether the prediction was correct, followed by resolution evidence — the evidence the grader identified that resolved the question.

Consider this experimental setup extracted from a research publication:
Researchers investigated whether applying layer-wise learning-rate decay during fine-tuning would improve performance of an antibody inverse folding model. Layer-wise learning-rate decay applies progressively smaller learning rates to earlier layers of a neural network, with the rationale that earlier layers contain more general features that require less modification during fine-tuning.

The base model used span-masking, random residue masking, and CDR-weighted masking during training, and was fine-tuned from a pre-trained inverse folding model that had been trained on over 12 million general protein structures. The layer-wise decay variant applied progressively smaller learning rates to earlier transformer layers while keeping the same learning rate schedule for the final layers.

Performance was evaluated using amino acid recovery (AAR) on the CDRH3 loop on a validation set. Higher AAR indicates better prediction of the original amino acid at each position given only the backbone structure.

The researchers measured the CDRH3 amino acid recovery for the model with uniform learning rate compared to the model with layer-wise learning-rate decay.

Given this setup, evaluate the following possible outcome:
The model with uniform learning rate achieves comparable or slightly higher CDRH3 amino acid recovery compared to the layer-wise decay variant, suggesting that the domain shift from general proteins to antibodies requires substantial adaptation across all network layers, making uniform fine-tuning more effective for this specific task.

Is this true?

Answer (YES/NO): NO